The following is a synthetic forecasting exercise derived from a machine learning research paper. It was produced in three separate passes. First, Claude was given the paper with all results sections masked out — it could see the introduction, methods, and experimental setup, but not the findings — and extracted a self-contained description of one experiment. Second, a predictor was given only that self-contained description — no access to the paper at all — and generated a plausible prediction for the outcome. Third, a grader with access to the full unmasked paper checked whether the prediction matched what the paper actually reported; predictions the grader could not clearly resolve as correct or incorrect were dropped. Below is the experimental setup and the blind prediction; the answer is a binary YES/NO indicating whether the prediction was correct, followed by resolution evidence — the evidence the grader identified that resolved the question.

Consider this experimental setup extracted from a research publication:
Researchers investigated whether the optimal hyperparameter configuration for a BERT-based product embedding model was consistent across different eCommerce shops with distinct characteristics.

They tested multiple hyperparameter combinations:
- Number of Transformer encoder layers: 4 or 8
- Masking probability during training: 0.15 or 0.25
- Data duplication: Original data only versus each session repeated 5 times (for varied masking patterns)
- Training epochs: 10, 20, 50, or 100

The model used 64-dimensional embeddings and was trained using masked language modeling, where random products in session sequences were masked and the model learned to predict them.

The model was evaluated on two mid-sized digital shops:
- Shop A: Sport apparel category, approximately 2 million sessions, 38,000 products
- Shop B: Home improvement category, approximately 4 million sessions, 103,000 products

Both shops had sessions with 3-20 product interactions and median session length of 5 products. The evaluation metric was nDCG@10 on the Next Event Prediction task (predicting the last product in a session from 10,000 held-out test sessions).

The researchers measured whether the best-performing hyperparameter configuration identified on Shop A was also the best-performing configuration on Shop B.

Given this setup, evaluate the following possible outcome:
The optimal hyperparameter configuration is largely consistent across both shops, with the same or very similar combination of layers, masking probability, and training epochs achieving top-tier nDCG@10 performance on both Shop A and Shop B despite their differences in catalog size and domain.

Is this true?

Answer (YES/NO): YES